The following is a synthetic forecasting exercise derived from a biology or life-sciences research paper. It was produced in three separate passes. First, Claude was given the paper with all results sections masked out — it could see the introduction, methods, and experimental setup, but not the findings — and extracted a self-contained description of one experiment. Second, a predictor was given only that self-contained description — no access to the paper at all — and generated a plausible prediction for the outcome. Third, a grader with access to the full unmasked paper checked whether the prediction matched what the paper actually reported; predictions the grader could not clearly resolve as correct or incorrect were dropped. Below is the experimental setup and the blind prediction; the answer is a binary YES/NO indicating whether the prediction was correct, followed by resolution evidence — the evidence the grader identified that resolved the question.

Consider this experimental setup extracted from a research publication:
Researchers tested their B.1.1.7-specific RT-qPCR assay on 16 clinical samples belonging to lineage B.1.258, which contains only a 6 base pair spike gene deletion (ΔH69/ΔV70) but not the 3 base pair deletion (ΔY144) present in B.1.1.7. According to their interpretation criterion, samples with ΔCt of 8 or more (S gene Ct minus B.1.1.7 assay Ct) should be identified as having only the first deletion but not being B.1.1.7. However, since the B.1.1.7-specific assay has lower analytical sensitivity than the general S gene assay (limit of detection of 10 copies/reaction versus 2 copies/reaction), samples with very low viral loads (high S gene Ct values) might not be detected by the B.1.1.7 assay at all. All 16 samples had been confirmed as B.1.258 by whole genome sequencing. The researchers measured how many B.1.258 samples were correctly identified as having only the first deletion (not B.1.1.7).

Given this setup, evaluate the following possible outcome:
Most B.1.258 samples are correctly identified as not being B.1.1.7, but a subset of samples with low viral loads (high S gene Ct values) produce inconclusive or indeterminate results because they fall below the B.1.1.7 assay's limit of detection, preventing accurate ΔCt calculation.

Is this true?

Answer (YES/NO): YES